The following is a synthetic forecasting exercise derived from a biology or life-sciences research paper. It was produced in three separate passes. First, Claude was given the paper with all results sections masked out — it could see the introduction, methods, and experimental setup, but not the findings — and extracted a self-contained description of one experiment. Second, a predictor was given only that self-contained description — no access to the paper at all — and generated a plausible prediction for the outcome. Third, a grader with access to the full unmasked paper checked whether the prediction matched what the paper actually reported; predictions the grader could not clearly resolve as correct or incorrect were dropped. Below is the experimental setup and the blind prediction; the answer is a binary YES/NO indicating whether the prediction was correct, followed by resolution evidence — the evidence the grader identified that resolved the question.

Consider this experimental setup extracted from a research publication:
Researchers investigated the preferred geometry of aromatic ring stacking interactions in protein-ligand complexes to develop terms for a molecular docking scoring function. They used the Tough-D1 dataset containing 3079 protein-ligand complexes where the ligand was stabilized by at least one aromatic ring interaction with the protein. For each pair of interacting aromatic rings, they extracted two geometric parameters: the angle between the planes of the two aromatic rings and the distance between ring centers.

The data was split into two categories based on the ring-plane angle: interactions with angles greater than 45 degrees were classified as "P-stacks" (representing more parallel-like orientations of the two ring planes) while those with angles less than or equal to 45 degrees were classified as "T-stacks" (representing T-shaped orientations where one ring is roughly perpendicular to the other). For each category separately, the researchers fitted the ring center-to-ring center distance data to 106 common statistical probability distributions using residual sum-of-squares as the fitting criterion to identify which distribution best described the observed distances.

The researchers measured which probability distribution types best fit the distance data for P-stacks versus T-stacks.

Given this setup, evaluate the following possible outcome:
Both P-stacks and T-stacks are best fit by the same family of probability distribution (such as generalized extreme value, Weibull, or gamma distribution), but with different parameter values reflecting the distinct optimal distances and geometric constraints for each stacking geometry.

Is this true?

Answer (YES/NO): NO